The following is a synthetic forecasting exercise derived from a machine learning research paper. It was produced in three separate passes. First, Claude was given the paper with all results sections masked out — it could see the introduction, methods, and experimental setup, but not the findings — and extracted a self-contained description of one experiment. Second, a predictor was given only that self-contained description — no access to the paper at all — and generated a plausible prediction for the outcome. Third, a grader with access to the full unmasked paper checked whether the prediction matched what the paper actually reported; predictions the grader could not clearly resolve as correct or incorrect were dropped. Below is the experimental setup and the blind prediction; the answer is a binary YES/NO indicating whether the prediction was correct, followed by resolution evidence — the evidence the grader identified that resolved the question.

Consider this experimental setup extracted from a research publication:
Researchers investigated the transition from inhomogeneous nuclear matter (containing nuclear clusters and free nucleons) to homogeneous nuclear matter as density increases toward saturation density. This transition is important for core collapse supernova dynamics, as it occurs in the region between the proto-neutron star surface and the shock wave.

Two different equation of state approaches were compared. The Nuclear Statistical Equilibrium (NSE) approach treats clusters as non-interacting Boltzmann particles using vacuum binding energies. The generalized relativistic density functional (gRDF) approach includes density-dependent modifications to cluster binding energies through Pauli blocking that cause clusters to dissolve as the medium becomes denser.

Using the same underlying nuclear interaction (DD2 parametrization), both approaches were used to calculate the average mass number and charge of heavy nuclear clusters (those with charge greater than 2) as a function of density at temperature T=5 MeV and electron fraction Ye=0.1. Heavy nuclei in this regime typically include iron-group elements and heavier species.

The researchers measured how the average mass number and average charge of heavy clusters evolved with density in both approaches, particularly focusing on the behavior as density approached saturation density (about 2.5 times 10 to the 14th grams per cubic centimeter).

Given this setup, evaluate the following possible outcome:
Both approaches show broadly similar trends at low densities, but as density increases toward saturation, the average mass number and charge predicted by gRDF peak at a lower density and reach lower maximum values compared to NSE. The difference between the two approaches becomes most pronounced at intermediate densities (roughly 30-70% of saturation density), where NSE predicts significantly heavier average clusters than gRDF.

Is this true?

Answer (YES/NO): NO